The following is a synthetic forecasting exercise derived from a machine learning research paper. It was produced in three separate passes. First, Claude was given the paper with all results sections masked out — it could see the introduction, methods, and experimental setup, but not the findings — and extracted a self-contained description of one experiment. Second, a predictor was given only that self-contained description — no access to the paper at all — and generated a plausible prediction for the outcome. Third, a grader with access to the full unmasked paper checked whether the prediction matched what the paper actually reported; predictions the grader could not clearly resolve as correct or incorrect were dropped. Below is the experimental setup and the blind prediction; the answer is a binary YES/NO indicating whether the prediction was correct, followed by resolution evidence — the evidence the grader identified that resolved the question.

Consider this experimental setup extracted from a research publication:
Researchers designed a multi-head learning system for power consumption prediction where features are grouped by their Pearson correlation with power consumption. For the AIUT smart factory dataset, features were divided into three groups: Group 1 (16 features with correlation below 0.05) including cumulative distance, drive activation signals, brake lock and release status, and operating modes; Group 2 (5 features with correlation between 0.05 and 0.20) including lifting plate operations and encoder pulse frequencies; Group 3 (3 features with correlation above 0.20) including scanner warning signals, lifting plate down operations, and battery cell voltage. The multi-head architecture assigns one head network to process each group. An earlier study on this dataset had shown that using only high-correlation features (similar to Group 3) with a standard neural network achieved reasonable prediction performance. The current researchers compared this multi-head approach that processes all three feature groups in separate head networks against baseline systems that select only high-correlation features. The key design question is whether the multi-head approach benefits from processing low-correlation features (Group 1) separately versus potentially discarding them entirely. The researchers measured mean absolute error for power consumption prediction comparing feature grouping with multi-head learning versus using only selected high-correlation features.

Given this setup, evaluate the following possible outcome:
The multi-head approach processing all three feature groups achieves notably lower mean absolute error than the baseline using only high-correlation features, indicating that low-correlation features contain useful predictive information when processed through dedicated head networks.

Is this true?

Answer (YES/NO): YES